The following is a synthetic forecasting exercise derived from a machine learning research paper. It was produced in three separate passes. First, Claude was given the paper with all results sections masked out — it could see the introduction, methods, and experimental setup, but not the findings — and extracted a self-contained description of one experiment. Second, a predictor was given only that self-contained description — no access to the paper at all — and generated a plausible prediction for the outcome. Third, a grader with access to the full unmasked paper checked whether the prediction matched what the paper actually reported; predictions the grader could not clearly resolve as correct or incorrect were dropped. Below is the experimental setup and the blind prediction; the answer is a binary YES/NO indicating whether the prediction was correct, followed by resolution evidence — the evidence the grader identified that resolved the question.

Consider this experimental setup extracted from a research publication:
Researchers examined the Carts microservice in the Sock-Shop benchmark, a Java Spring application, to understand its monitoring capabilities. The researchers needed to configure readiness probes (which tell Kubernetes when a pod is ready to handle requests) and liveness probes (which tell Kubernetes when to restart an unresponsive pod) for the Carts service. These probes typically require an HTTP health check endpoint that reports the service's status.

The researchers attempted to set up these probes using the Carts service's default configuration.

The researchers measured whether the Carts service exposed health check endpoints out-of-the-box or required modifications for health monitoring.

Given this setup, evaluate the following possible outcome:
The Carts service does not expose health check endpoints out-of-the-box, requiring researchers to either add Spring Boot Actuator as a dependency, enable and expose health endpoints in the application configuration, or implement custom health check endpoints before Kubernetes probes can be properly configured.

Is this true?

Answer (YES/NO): YES